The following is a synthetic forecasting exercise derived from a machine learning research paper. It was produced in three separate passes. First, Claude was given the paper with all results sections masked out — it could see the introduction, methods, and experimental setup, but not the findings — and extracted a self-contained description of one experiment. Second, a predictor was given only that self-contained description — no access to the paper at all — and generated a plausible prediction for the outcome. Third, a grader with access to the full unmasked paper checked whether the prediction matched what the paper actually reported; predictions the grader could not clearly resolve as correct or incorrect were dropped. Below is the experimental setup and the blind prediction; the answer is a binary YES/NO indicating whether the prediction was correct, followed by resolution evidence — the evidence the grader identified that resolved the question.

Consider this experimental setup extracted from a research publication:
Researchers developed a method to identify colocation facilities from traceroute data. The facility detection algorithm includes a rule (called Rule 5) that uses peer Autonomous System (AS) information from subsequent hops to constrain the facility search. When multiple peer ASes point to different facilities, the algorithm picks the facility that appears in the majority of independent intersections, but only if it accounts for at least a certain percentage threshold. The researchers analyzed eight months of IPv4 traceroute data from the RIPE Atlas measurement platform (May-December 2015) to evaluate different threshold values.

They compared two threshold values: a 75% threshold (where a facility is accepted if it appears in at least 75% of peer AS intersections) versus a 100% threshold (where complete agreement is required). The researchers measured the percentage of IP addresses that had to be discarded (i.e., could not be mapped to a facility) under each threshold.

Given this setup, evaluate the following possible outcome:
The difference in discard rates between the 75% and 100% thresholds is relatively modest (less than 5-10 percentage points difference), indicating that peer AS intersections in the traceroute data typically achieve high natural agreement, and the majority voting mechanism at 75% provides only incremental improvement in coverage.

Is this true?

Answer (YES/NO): YES